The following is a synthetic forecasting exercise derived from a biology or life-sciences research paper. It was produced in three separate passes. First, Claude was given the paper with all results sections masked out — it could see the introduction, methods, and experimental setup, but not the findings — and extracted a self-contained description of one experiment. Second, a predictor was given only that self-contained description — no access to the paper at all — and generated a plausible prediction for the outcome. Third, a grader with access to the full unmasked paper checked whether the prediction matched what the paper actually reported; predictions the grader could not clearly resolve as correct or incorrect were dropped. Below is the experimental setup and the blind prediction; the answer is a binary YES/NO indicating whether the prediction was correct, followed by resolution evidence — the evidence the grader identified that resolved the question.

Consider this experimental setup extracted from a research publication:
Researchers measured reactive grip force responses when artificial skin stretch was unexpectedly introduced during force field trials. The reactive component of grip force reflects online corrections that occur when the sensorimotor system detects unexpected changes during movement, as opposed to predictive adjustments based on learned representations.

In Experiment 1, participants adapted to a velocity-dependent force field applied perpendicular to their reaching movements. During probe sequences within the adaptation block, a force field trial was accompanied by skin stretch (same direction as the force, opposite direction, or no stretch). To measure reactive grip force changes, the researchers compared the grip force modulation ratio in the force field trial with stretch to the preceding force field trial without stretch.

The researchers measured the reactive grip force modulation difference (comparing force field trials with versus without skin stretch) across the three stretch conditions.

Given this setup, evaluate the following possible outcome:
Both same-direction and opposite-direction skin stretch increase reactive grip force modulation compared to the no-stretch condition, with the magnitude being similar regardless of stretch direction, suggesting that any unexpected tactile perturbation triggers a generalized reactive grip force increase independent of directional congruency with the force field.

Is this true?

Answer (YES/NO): NO